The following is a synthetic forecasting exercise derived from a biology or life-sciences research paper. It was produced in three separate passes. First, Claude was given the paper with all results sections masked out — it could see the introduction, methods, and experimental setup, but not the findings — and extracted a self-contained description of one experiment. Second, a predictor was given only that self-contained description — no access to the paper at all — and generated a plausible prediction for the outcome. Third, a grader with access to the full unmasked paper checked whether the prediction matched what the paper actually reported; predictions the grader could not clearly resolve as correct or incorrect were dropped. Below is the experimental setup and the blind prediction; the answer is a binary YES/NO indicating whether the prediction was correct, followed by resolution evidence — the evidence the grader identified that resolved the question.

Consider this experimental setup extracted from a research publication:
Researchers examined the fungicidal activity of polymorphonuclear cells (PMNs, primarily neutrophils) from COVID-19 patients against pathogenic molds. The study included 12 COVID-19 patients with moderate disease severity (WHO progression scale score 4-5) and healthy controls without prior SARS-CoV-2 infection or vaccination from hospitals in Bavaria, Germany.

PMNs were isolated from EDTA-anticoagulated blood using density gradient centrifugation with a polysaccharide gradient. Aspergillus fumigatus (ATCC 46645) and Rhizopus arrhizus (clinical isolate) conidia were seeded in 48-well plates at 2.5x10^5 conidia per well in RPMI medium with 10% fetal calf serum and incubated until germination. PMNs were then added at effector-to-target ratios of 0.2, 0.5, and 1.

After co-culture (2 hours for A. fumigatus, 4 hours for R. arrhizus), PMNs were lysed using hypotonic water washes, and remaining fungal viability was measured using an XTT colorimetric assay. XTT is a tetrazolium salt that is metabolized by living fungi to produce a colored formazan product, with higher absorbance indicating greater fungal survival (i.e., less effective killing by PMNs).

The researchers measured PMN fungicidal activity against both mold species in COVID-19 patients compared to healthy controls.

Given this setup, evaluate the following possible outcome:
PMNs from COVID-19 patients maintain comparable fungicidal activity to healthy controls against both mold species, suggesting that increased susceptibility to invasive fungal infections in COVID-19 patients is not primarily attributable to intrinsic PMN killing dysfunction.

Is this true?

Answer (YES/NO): NO